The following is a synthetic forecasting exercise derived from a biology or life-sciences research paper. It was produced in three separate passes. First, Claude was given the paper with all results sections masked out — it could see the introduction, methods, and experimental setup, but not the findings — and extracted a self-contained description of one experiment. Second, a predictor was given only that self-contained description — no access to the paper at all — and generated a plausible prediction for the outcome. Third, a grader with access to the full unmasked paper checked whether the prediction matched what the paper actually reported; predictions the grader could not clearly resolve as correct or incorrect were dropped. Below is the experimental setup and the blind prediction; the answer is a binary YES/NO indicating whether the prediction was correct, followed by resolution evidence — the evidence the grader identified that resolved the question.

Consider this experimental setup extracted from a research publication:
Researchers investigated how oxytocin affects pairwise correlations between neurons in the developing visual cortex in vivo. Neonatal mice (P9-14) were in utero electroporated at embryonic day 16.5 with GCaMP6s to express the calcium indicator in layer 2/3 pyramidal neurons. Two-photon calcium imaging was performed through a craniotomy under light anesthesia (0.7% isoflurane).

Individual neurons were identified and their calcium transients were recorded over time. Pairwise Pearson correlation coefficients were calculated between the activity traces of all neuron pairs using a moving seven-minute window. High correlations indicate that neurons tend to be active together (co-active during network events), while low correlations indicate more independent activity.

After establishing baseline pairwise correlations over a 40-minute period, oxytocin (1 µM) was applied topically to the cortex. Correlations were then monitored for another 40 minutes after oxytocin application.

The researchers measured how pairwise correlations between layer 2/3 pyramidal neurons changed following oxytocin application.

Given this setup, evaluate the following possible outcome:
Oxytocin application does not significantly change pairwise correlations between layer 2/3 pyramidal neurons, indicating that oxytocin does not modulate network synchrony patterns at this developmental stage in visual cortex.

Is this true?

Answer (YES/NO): NO